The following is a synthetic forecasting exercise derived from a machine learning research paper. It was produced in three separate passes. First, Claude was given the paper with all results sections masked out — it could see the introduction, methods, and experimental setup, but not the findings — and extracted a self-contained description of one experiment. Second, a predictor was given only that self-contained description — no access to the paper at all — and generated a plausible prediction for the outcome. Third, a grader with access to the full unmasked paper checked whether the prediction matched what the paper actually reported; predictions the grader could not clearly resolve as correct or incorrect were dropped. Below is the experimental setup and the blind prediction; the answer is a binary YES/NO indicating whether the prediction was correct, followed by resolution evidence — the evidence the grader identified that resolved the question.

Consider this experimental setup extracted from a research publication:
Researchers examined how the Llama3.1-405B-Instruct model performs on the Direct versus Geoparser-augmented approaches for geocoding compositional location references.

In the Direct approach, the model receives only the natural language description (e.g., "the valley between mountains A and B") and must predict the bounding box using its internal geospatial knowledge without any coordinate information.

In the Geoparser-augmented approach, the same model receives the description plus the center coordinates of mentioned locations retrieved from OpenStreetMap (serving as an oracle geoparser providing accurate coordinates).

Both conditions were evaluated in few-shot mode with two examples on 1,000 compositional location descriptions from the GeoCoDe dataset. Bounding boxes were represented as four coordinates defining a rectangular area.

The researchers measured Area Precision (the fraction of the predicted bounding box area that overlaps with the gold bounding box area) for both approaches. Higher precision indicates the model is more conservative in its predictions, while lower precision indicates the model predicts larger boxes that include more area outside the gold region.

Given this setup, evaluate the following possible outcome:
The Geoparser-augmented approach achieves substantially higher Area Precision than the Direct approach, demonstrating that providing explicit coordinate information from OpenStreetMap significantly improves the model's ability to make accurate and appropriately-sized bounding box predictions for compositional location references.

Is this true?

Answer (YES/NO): NO